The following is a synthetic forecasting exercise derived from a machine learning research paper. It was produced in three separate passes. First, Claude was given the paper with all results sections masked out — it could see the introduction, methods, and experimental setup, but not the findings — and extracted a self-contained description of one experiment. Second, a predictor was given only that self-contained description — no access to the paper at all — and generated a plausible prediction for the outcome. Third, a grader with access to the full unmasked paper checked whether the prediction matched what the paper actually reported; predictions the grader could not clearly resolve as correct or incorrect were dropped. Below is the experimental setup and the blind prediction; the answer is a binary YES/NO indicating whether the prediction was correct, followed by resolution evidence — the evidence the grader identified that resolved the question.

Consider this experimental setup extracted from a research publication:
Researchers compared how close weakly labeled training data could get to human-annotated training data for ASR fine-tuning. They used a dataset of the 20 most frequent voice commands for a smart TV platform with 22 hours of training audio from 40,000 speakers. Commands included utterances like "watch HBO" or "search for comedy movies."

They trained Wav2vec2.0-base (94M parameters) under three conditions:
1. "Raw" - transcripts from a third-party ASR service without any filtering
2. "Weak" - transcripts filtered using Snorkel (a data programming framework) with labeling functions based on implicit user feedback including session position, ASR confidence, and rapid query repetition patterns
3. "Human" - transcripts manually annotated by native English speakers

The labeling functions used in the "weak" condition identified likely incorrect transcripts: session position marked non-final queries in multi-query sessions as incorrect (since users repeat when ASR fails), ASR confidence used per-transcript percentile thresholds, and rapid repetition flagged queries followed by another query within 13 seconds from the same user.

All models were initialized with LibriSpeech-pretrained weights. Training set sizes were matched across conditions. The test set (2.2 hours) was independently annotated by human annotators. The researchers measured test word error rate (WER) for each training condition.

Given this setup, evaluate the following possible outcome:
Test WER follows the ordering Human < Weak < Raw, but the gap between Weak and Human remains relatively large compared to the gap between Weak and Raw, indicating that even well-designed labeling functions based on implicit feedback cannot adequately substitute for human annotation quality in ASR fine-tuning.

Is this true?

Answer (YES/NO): NO